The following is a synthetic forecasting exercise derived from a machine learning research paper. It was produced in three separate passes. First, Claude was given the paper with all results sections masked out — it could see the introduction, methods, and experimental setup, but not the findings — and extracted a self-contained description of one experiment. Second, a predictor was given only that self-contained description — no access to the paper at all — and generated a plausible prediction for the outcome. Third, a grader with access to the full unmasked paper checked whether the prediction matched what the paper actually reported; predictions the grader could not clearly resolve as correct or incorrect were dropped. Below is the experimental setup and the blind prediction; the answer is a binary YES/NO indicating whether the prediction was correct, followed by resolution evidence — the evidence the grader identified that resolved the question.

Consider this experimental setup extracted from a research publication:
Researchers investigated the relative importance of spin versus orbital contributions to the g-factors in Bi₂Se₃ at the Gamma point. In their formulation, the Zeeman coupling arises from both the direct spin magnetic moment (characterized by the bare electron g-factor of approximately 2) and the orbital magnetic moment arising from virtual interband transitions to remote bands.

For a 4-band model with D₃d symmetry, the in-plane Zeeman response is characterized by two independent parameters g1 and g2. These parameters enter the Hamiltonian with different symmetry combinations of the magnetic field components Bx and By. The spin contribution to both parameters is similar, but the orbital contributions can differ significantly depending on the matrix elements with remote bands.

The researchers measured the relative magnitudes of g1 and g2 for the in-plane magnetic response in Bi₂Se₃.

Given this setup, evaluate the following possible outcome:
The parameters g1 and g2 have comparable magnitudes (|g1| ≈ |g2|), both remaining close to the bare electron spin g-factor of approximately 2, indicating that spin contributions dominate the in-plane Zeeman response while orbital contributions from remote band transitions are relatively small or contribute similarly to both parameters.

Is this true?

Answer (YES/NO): NO